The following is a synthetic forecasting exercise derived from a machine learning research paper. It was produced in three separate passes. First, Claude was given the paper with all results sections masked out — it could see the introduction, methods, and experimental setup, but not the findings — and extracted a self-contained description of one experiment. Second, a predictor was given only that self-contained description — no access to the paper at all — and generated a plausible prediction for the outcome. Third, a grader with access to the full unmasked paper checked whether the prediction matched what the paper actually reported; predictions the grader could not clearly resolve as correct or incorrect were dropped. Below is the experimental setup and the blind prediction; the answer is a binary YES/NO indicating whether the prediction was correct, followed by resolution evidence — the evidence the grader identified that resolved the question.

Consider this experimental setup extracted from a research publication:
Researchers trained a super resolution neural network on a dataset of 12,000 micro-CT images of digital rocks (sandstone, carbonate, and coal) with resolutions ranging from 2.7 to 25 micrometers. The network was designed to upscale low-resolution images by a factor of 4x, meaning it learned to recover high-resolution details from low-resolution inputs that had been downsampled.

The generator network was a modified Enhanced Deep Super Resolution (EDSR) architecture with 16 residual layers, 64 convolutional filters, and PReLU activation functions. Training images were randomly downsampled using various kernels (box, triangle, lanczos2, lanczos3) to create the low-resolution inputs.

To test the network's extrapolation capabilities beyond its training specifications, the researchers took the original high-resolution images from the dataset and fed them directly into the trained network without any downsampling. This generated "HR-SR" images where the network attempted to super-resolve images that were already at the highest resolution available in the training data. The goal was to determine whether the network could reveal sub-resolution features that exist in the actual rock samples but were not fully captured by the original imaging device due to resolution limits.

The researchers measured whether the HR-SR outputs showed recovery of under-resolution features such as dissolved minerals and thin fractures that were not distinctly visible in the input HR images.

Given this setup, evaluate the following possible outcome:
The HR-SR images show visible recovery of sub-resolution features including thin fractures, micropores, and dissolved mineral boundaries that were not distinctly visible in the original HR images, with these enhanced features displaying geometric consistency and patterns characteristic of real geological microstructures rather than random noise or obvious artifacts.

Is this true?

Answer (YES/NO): YES